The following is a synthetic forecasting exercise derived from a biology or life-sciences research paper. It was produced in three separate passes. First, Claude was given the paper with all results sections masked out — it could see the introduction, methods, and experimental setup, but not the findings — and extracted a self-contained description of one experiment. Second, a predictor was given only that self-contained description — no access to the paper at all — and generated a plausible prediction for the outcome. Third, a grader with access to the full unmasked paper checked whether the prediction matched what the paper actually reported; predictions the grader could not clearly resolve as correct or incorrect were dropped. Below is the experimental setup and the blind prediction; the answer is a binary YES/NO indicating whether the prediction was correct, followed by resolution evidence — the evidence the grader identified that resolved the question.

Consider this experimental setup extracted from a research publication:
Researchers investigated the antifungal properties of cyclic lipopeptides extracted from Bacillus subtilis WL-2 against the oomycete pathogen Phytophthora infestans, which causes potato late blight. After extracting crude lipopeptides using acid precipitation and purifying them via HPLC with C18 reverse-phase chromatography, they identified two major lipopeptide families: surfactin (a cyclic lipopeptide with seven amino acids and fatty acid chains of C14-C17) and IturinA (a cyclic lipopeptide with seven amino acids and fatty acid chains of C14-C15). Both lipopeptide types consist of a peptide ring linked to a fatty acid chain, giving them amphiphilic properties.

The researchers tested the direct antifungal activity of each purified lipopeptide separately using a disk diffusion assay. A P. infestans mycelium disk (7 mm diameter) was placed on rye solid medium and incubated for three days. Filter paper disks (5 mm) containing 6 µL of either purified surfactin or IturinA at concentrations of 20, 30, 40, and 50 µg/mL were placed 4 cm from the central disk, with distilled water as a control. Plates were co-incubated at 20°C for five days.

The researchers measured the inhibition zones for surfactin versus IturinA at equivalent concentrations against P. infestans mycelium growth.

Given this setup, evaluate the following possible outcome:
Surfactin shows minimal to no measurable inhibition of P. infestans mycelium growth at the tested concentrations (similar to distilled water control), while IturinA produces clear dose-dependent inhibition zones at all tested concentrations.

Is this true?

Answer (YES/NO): YES